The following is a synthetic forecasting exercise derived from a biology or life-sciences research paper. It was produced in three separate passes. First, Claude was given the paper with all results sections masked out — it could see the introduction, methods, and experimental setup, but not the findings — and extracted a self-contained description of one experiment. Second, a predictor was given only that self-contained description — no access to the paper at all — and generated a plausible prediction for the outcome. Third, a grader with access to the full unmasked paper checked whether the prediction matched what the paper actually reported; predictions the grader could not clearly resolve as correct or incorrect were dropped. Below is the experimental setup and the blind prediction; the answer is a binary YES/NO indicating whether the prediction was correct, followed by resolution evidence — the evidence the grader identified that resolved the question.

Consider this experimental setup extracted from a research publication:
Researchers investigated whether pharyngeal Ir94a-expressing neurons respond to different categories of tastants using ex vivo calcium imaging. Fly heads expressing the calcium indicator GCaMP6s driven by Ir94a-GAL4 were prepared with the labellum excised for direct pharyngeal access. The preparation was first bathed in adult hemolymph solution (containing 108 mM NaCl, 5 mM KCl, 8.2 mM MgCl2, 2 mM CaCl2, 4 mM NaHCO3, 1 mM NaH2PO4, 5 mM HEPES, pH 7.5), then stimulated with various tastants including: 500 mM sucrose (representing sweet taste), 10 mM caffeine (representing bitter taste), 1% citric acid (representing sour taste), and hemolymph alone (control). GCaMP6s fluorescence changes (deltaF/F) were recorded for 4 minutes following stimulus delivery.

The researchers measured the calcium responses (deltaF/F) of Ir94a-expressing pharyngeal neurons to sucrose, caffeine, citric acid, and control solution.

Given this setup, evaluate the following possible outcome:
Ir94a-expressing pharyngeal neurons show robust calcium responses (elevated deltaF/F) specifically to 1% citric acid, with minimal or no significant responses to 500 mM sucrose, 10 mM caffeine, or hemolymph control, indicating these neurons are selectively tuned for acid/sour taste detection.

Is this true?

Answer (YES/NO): YES